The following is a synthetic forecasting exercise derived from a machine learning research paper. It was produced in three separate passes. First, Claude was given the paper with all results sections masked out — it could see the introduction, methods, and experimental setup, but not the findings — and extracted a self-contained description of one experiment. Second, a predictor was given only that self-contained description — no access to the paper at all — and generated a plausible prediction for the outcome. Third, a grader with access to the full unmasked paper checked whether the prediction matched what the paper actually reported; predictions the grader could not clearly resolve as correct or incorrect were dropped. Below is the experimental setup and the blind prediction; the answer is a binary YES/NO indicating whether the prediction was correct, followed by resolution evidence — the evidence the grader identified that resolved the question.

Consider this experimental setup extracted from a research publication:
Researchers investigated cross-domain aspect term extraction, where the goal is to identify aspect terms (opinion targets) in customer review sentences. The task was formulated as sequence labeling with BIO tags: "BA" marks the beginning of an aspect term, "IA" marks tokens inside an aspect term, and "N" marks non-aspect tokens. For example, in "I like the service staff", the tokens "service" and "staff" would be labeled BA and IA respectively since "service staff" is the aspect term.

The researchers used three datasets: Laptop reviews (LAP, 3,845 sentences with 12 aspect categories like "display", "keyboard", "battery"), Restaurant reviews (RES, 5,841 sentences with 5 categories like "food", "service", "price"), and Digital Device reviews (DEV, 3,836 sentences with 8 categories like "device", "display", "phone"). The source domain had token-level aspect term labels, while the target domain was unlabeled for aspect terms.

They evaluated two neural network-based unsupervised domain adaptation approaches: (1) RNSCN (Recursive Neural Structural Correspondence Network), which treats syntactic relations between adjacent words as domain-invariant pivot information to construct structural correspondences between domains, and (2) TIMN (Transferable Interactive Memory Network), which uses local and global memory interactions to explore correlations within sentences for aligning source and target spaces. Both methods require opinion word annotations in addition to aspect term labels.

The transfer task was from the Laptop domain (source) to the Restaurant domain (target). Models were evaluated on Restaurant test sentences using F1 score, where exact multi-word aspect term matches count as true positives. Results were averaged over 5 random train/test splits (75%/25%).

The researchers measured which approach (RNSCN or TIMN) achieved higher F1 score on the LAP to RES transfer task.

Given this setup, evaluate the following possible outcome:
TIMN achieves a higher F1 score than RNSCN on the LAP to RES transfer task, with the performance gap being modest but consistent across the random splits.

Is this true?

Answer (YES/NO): YES